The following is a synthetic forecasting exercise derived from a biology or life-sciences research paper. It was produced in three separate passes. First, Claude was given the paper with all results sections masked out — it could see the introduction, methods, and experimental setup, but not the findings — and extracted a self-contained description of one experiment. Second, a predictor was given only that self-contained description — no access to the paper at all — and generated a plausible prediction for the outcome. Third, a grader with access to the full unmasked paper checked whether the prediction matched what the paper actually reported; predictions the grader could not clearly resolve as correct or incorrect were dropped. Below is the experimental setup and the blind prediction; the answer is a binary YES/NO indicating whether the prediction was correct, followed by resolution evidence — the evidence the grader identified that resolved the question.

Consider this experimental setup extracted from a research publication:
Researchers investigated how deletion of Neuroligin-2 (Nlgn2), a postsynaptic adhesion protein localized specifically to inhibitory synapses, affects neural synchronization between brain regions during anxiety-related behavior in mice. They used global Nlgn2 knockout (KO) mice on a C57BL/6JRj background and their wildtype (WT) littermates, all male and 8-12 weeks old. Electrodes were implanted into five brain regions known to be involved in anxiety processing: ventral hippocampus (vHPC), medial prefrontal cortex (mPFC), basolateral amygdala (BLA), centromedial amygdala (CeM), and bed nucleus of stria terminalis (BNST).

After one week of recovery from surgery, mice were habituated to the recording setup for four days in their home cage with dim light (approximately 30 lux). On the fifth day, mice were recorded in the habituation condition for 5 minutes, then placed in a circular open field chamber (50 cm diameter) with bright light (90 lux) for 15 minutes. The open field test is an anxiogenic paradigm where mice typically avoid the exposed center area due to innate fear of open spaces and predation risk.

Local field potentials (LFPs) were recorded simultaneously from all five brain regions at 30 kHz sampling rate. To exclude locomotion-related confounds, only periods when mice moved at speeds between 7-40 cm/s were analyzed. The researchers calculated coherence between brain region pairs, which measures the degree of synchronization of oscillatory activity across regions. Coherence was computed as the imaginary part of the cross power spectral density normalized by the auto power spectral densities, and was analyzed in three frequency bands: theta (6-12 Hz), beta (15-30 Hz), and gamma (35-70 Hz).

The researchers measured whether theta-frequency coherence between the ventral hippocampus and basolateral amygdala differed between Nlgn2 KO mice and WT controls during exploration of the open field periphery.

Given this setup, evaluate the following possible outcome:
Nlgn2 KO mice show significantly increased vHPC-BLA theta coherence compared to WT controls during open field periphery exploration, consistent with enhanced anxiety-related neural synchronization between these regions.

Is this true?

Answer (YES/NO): NO